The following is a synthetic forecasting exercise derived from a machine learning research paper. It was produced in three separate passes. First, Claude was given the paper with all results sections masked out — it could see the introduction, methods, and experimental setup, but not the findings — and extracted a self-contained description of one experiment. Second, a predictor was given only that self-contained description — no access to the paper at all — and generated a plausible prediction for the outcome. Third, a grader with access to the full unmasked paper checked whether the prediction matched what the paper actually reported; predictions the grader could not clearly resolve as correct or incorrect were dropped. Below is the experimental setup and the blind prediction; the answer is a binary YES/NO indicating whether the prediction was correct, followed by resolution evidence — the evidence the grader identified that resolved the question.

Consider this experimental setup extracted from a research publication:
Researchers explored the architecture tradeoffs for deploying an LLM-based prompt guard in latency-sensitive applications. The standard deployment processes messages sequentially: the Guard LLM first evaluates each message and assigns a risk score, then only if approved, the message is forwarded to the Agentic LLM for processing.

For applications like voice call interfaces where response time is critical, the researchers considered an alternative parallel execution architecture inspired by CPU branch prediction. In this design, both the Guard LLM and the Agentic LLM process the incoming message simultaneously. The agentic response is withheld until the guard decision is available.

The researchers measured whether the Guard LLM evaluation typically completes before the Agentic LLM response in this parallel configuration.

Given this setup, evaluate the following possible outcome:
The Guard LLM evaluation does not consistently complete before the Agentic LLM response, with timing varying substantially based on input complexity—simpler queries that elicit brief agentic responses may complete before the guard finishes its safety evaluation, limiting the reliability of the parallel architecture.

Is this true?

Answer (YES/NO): NO